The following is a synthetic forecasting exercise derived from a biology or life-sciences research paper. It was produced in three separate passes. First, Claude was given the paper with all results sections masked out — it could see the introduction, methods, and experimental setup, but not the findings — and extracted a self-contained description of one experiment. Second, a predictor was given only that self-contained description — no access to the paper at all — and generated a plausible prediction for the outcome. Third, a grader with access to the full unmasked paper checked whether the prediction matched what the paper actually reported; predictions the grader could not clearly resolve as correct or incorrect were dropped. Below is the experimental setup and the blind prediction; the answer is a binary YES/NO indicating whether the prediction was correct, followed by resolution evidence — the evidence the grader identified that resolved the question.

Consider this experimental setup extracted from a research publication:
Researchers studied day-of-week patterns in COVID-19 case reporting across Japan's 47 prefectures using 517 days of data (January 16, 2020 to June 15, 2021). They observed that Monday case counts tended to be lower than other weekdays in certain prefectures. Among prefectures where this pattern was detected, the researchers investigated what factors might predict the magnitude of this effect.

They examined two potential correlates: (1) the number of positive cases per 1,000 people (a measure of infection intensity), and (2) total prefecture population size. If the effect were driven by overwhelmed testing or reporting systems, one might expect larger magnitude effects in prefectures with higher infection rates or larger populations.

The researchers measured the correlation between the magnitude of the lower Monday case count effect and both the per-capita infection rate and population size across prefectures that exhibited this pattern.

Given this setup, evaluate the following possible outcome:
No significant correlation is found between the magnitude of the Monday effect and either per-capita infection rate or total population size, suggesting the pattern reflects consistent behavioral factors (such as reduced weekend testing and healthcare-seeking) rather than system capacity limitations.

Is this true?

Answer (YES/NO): YES